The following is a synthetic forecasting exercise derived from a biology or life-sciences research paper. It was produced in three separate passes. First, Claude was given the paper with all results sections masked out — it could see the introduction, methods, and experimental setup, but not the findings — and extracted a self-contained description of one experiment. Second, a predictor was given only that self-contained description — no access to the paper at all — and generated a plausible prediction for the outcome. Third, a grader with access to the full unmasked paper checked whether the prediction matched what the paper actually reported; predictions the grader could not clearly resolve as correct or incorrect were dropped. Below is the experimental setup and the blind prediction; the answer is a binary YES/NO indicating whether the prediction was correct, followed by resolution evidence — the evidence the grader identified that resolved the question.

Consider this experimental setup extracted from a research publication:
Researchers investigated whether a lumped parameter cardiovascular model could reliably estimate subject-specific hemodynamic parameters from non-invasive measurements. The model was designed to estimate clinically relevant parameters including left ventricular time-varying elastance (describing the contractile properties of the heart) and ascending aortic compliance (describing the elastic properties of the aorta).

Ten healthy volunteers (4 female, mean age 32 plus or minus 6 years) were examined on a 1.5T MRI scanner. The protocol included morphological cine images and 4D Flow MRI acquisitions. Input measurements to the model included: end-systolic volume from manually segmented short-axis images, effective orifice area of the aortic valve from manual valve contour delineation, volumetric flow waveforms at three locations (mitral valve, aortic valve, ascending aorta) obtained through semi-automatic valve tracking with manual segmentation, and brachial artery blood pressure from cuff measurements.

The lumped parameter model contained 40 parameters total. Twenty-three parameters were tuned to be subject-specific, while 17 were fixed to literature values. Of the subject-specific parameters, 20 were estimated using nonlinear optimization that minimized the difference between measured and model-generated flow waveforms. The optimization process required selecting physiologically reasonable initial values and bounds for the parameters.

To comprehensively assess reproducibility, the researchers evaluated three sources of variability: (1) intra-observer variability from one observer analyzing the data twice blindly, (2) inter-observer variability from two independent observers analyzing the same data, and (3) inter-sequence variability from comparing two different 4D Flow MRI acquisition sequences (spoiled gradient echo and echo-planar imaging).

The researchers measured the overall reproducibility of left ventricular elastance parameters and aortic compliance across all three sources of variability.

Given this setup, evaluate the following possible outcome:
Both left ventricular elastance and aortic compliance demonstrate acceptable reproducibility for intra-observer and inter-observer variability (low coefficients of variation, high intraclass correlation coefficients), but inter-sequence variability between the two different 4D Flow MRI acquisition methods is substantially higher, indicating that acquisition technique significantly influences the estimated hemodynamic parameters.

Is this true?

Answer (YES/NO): NO